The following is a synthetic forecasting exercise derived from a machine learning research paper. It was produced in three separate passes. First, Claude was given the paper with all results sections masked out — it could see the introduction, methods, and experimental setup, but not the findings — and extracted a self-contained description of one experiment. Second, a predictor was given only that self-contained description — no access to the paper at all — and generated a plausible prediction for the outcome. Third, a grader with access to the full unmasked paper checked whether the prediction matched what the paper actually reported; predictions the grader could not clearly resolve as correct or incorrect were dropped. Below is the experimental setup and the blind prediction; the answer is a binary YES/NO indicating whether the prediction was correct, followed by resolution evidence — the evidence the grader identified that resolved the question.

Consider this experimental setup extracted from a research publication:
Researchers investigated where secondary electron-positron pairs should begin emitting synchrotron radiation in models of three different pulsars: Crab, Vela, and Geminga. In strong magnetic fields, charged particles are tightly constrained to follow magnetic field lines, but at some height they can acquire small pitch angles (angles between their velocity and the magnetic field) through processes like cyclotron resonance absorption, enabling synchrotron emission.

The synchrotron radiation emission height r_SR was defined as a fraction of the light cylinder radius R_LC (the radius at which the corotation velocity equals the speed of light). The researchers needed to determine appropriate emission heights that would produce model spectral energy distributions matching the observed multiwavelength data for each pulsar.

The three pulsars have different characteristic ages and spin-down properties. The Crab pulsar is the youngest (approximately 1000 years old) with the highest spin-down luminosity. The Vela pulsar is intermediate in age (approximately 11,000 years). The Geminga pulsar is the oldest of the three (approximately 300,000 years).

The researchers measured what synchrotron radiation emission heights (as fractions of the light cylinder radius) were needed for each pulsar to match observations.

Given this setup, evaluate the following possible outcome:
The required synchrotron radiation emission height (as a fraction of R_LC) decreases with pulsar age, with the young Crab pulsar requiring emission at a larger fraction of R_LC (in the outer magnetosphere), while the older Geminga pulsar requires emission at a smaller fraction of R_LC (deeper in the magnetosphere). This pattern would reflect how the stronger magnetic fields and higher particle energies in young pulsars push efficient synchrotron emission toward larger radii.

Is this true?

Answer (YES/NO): YES